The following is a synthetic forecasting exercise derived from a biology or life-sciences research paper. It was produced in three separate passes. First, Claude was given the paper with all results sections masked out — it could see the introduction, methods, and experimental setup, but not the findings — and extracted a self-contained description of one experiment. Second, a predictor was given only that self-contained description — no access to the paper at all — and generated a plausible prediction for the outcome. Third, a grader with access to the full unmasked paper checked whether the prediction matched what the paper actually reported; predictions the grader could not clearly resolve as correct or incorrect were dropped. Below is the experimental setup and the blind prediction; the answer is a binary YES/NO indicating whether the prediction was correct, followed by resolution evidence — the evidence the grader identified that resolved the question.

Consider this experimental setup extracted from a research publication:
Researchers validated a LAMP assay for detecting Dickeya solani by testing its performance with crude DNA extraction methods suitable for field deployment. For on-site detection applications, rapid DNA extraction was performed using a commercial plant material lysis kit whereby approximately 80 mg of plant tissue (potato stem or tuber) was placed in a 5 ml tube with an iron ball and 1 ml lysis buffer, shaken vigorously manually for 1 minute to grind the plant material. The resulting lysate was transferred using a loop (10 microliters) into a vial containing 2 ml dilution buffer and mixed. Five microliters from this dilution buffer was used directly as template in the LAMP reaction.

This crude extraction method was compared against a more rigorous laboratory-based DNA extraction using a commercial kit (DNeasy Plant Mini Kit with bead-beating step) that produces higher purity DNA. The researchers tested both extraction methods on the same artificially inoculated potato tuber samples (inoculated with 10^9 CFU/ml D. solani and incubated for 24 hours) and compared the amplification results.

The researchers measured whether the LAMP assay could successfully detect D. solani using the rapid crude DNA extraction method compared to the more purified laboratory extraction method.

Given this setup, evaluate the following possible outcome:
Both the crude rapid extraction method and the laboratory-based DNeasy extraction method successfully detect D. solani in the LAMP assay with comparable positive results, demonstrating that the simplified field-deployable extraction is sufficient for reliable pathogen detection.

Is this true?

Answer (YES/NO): YES